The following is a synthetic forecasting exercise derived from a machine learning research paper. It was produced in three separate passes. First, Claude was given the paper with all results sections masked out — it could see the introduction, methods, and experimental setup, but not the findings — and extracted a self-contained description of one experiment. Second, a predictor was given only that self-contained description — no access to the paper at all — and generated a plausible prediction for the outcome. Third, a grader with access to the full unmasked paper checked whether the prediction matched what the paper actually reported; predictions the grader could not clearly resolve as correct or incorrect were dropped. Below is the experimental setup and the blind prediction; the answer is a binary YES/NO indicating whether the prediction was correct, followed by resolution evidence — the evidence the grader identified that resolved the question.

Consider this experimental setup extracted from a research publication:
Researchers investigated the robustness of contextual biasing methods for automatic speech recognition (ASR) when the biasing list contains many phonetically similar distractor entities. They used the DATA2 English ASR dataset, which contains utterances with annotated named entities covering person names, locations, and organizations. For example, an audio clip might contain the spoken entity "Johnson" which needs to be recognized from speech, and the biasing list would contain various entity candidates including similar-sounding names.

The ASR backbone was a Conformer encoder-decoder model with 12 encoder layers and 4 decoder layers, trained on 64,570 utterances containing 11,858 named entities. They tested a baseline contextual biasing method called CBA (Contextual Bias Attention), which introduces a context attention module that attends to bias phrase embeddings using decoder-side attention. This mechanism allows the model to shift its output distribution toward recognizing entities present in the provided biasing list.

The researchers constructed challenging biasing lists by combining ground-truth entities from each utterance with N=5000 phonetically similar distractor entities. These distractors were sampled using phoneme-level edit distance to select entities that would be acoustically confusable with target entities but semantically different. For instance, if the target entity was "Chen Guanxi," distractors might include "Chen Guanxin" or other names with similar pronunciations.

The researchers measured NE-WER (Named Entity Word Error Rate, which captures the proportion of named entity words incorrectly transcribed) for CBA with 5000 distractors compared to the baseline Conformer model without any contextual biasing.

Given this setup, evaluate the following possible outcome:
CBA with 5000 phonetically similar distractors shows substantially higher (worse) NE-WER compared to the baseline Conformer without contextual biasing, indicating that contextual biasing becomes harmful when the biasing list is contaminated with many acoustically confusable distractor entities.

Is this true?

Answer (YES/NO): YES